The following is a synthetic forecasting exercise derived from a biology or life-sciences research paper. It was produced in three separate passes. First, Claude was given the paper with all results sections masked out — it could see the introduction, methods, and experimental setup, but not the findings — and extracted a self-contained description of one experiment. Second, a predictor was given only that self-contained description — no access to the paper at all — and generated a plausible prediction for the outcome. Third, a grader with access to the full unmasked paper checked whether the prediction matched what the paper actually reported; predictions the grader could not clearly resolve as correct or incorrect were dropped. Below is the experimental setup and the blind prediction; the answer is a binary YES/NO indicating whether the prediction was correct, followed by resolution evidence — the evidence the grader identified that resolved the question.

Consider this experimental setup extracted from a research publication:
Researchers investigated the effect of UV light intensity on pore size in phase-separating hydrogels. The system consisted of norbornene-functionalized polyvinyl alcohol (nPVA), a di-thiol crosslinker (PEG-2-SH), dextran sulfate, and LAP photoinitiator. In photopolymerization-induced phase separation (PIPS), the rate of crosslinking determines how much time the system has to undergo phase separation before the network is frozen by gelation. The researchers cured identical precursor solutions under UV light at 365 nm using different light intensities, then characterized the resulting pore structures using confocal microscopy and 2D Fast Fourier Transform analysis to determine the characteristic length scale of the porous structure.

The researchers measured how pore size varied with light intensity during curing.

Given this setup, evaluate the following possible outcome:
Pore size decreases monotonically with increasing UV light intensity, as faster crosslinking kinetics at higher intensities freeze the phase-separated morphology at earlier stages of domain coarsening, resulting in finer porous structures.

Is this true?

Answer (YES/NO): YES